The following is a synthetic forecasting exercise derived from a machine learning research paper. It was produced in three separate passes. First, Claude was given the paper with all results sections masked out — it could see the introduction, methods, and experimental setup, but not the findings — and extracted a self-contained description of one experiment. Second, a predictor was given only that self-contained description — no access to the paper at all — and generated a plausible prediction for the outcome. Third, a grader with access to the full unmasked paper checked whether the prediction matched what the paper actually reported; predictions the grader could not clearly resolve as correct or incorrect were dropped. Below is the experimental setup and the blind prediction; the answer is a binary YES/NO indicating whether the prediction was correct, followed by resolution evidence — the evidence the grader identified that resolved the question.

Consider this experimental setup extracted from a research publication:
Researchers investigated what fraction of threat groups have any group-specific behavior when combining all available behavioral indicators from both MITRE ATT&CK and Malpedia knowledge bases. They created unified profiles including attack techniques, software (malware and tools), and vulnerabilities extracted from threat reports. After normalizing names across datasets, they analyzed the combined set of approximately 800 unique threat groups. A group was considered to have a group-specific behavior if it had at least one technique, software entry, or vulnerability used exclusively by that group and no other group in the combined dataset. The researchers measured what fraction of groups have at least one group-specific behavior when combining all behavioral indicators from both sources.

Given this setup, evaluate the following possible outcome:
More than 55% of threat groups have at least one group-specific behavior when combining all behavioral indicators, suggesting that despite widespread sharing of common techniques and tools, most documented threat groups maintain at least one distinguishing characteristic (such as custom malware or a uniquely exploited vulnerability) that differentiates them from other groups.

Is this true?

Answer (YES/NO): NO